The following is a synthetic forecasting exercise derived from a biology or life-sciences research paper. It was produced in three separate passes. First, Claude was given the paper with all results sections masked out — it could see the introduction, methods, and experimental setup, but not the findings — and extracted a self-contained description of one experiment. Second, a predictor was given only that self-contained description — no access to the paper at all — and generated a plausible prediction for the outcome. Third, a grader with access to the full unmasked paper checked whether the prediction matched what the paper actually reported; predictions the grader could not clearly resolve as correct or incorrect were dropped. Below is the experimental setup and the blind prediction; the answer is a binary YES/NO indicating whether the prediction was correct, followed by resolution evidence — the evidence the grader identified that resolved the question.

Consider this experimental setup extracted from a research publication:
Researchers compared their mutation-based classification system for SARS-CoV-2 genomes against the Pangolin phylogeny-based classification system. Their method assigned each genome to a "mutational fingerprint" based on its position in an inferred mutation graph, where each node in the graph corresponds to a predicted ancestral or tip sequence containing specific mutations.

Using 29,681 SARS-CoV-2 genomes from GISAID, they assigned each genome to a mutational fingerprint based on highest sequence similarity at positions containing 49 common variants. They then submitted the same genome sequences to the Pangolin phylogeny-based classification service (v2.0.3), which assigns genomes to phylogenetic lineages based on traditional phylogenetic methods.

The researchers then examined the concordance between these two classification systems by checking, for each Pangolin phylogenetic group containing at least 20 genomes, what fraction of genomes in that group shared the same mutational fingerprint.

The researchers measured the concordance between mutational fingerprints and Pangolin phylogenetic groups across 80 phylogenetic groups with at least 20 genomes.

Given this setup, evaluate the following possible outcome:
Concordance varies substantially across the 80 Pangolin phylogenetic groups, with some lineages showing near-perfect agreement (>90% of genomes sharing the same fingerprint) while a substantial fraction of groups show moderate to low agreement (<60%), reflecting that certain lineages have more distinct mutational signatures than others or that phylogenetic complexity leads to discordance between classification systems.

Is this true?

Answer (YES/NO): NO